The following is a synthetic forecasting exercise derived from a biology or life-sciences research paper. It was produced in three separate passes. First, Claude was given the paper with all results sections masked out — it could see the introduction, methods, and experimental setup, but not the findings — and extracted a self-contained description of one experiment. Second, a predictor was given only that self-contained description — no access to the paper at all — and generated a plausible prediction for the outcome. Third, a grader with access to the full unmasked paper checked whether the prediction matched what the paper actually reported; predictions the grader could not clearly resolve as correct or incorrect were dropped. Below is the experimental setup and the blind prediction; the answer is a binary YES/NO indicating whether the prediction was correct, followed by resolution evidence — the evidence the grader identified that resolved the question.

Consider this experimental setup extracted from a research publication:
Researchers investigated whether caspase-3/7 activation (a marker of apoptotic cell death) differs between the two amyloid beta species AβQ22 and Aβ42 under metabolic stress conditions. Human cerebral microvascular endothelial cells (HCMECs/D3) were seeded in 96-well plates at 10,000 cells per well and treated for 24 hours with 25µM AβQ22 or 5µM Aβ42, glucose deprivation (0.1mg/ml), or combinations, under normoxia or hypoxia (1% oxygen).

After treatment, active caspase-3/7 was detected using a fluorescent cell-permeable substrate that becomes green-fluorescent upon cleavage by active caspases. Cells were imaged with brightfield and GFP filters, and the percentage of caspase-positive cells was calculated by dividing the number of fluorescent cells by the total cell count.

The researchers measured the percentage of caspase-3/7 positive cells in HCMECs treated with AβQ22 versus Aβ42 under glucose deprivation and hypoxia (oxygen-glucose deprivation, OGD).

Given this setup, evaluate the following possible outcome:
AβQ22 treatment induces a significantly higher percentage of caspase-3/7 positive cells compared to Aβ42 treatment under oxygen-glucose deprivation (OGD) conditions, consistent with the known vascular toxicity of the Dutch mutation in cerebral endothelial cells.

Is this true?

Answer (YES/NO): NO